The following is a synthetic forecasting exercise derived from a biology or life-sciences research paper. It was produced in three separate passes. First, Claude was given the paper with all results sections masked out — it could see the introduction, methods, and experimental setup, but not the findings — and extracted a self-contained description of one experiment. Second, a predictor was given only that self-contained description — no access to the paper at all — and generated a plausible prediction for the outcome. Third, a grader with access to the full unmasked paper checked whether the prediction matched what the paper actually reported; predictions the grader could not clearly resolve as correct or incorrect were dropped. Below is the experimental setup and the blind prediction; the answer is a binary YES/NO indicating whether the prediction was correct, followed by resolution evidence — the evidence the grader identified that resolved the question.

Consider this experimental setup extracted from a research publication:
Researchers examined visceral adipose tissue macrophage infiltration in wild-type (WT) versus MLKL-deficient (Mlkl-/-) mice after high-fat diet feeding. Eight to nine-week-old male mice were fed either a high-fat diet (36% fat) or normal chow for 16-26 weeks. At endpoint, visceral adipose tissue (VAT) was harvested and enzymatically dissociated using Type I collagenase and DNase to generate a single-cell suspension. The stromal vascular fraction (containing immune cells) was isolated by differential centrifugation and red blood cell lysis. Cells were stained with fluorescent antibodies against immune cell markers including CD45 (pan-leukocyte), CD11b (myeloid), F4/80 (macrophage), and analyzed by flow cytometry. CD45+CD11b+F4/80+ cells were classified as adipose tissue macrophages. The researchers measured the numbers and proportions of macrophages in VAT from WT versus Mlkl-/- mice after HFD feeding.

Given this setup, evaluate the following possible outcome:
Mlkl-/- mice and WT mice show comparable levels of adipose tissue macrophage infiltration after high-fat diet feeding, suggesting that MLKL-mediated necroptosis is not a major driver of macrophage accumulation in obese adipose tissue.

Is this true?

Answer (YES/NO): YES